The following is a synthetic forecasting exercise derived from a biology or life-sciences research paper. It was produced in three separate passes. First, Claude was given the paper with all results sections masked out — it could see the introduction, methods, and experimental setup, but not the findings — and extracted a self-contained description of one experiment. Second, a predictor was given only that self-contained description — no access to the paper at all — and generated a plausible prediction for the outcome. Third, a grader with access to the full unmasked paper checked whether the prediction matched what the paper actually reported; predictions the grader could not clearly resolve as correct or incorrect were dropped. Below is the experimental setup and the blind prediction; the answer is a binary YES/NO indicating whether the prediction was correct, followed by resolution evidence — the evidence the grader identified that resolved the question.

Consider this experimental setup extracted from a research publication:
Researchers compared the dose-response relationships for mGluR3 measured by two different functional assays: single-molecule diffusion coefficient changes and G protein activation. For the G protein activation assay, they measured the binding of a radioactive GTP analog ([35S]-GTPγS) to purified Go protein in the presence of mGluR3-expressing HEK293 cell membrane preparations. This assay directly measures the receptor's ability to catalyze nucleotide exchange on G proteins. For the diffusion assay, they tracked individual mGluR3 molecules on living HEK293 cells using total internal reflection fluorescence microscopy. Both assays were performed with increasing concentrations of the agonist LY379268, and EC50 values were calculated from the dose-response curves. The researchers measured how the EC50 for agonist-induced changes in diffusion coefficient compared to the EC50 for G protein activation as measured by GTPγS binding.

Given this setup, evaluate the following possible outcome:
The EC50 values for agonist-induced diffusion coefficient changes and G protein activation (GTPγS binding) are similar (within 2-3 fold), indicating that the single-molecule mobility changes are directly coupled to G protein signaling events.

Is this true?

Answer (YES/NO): NO